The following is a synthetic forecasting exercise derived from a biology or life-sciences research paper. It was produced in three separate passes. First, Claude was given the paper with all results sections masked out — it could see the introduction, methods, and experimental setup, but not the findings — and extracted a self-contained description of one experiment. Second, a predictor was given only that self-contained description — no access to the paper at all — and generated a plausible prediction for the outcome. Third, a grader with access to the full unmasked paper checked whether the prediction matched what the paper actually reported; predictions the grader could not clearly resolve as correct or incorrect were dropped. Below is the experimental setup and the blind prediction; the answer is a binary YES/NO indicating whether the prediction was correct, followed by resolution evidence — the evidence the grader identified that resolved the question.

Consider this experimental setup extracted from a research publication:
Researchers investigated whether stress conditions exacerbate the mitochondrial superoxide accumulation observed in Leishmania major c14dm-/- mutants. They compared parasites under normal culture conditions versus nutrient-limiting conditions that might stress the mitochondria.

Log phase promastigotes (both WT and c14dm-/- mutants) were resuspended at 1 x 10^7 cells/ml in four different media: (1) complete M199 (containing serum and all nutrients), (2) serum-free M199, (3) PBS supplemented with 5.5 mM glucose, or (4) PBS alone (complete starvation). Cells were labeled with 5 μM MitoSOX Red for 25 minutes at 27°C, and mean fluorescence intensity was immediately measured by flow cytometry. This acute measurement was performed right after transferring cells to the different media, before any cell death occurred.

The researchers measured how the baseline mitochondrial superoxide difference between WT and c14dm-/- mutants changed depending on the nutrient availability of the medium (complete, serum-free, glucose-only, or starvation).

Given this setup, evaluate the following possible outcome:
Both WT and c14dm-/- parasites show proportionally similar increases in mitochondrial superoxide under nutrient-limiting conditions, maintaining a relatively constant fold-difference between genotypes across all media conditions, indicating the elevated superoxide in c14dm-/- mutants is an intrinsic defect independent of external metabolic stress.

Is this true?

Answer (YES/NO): NO